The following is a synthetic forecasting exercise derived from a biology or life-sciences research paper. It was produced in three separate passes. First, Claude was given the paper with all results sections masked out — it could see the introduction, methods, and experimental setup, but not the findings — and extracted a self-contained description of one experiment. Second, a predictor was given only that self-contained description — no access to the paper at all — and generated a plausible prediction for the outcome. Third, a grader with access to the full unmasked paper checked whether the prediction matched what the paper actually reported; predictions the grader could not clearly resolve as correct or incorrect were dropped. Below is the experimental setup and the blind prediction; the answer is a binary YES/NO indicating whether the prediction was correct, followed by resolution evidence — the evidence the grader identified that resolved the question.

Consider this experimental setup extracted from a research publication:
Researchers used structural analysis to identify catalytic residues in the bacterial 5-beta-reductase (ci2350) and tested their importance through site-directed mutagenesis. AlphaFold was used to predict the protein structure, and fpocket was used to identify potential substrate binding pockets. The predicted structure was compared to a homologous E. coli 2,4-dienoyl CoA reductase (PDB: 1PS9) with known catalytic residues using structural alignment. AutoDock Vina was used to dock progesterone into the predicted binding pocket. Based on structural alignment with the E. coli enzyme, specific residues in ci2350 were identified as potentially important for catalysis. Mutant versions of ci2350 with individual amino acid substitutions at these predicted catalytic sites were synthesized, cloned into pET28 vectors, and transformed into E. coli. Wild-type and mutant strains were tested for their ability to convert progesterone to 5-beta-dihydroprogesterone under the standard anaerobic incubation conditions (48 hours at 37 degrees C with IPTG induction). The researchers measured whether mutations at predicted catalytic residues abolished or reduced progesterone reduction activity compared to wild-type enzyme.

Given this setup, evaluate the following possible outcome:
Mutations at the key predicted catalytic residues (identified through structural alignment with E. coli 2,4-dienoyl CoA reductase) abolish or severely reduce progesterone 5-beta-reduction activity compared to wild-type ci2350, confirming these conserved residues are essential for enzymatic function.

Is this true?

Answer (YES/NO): YES